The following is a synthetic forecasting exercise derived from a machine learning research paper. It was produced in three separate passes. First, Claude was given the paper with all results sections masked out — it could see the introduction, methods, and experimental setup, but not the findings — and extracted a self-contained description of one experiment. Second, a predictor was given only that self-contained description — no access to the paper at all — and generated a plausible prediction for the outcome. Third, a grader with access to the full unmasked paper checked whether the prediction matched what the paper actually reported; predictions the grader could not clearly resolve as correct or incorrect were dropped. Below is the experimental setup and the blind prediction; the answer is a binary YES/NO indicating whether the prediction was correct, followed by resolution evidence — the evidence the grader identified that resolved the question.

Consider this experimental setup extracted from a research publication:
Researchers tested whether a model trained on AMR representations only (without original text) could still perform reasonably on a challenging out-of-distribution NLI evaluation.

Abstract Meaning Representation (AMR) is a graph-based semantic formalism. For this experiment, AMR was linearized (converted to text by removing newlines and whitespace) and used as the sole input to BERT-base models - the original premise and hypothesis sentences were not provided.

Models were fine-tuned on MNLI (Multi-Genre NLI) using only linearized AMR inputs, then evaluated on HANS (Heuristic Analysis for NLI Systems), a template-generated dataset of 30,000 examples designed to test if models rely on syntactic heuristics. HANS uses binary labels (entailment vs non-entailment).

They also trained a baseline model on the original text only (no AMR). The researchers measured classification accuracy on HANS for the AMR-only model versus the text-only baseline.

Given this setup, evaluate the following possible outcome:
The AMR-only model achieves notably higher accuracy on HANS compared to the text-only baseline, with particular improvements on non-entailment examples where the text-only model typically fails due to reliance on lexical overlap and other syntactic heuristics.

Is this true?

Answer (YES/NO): NO